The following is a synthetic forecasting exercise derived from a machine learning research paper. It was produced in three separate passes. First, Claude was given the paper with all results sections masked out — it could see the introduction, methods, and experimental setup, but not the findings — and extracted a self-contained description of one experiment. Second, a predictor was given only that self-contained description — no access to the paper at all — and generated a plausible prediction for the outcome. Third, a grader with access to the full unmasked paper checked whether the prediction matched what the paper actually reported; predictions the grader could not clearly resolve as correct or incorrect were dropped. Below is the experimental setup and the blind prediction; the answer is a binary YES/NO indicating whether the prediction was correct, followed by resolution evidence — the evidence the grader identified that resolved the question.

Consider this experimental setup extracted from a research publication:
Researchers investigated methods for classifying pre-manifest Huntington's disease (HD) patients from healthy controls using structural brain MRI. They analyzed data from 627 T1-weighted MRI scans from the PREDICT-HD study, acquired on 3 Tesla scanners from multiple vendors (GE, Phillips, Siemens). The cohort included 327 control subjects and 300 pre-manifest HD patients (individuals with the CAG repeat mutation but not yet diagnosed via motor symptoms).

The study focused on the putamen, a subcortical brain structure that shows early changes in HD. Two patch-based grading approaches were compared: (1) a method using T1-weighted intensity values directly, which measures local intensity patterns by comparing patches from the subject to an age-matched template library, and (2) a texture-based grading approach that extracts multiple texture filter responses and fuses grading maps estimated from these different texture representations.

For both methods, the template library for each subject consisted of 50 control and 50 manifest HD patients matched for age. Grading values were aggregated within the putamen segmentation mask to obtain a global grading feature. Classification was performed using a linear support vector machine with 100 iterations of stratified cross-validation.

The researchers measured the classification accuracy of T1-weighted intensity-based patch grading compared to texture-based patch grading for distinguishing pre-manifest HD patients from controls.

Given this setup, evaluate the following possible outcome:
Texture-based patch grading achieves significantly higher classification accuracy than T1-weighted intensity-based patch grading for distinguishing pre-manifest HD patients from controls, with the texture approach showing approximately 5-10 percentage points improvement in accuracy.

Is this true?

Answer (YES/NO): YES